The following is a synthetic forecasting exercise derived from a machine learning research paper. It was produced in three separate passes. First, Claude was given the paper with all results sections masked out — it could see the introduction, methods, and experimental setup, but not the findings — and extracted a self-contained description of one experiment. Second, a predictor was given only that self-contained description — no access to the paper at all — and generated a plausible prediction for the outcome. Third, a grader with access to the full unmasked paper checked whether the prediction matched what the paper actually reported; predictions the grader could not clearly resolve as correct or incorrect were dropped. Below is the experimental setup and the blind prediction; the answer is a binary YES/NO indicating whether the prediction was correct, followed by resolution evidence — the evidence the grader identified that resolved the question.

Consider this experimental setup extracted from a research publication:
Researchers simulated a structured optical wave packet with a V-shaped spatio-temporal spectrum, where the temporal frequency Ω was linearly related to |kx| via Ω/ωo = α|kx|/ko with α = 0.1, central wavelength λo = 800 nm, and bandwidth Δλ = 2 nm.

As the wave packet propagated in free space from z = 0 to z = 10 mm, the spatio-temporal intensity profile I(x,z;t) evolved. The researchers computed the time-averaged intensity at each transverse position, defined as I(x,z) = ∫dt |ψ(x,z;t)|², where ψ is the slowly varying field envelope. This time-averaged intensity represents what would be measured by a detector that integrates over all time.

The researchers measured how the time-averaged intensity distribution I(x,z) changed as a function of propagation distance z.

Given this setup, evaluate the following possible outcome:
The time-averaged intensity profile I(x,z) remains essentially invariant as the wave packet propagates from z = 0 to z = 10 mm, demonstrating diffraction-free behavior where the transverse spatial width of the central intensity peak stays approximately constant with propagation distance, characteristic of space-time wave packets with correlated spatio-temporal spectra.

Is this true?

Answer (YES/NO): YES